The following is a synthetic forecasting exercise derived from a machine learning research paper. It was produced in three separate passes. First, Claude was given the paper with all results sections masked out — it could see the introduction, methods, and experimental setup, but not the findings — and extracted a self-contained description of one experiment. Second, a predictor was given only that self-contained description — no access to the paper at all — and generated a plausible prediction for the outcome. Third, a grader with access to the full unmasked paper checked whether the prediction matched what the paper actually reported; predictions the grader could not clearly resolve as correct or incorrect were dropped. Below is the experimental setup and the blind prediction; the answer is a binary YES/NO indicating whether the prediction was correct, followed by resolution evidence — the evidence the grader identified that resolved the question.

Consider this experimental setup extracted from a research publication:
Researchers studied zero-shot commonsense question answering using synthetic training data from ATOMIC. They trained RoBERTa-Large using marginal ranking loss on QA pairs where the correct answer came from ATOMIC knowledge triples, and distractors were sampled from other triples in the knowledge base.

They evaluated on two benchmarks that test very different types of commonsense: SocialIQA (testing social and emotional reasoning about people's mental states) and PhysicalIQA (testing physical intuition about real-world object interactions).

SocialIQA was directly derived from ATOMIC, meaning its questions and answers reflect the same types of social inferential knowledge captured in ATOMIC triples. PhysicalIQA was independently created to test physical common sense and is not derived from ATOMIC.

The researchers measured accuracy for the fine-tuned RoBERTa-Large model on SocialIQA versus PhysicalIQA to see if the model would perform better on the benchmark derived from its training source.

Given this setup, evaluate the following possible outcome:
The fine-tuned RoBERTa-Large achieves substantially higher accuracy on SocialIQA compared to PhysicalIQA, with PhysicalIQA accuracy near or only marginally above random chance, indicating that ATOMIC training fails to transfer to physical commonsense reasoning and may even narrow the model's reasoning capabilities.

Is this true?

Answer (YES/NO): NO